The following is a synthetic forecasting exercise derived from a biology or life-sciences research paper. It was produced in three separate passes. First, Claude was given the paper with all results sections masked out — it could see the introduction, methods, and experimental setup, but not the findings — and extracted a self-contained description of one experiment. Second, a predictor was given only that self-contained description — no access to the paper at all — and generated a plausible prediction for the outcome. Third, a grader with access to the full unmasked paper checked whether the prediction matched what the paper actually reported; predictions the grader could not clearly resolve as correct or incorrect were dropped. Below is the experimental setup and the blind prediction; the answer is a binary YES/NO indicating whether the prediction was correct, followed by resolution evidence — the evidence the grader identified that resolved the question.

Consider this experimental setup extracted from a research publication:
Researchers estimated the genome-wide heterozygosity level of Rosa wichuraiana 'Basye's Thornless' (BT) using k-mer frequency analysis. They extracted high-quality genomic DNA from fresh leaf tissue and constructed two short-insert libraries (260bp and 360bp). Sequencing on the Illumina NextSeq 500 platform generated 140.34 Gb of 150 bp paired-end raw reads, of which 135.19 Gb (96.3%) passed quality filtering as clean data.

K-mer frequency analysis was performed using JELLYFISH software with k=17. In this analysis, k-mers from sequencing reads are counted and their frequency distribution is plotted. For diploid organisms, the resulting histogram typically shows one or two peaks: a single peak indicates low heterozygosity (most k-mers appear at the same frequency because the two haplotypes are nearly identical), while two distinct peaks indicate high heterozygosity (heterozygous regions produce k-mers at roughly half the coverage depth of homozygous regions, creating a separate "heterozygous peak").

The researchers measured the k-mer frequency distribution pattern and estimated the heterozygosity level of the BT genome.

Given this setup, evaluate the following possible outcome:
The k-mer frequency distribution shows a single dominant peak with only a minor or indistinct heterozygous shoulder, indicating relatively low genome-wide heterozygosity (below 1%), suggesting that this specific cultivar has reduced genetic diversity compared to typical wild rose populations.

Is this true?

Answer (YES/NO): NO